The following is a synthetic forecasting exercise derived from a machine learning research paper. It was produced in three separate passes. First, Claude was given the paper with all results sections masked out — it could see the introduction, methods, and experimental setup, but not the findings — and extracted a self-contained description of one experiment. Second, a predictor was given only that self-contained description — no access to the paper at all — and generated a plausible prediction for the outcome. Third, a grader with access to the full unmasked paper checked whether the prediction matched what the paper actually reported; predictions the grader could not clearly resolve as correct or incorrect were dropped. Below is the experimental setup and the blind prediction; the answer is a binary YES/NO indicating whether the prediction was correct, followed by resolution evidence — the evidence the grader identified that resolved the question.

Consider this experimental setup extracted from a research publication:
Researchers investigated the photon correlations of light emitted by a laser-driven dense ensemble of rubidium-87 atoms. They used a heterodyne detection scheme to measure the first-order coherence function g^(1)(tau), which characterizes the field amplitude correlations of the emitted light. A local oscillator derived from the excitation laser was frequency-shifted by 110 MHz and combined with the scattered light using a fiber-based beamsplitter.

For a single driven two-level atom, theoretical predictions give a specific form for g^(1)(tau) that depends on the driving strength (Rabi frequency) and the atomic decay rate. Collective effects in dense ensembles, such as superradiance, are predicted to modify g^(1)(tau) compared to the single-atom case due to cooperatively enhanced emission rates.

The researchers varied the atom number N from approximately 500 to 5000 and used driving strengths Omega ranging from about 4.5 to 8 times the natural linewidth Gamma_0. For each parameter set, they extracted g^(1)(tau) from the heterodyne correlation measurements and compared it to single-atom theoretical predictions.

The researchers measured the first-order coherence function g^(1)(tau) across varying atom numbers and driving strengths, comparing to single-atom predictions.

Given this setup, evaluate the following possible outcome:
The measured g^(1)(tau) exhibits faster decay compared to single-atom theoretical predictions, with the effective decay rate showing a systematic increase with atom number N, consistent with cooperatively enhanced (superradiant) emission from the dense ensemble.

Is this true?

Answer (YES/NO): NO